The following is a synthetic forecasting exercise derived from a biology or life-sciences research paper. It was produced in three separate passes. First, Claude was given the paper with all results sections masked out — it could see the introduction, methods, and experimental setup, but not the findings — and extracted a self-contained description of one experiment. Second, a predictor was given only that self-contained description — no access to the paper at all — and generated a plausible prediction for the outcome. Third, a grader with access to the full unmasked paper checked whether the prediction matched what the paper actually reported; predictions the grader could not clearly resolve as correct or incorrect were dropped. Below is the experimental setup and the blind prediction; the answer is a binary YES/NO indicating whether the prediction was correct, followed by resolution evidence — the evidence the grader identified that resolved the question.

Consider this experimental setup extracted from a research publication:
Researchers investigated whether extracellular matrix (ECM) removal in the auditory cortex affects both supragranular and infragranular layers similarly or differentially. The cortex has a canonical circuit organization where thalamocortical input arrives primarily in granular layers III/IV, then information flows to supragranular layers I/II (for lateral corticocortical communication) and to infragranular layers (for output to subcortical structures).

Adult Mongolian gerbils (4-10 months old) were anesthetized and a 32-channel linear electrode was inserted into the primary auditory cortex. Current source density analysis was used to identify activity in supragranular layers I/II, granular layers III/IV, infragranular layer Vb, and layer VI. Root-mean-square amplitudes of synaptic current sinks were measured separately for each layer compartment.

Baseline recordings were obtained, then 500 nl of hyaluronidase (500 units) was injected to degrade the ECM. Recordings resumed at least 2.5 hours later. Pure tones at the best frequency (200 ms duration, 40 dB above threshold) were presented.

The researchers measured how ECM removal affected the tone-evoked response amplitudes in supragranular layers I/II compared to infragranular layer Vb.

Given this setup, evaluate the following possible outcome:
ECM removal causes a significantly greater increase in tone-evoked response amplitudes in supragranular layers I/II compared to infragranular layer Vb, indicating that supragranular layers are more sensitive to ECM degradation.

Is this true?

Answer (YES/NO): NO